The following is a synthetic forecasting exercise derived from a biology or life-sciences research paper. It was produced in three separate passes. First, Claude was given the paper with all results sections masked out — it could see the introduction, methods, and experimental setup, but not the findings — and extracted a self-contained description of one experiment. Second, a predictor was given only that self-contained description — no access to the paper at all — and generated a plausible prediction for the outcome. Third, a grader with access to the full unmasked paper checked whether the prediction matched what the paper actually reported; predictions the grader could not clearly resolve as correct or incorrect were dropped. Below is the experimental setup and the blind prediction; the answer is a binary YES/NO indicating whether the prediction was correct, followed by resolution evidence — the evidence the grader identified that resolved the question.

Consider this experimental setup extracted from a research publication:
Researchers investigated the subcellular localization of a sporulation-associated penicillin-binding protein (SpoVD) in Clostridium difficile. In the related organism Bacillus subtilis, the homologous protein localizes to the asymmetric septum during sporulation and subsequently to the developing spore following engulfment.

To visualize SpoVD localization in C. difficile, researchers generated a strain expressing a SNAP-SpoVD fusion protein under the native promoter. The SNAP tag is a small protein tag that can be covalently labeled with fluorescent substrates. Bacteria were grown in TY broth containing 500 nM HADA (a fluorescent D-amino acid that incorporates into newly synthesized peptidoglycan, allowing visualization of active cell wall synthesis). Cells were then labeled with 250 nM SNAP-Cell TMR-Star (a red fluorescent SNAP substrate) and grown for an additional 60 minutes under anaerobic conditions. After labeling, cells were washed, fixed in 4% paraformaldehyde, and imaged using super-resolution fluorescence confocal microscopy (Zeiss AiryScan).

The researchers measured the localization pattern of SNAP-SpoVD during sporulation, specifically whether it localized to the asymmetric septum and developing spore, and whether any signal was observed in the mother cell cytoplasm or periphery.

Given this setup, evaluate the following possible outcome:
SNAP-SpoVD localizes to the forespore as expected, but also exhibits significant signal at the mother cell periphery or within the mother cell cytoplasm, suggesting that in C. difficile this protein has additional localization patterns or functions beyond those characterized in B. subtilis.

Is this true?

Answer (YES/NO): NO